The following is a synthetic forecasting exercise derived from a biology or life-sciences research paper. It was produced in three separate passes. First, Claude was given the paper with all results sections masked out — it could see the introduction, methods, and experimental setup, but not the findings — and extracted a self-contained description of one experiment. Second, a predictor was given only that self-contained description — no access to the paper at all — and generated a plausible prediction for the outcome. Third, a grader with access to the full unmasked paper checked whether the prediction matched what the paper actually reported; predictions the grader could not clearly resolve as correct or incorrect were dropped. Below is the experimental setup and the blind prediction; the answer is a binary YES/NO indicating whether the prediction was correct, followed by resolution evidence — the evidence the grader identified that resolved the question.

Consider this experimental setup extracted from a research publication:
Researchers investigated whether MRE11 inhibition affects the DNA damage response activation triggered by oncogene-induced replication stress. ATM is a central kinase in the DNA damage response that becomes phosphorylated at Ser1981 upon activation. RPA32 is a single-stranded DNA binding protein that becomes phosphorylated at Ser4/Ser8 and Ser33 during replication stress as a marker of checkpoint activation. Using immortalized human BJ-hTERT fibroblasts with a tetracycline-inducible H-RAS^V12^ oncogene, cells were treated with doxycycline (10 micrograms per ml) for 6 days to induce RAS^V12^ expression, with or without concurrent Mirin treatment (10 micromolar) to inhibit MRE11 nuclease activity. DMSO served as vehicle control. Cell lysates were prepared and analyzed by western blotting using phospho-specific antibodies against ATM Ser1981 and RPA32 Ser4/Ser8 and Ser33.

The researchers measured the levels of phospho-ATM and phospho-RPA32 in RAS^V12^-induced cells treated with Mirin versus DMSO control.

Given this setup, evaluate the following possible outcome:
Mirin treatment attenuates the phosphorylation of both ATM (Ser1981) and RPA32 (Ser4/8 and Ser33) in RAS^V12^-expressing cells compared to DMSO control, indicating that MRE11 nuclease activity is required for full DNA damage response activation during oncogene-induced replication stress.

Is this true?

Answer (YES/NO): YES